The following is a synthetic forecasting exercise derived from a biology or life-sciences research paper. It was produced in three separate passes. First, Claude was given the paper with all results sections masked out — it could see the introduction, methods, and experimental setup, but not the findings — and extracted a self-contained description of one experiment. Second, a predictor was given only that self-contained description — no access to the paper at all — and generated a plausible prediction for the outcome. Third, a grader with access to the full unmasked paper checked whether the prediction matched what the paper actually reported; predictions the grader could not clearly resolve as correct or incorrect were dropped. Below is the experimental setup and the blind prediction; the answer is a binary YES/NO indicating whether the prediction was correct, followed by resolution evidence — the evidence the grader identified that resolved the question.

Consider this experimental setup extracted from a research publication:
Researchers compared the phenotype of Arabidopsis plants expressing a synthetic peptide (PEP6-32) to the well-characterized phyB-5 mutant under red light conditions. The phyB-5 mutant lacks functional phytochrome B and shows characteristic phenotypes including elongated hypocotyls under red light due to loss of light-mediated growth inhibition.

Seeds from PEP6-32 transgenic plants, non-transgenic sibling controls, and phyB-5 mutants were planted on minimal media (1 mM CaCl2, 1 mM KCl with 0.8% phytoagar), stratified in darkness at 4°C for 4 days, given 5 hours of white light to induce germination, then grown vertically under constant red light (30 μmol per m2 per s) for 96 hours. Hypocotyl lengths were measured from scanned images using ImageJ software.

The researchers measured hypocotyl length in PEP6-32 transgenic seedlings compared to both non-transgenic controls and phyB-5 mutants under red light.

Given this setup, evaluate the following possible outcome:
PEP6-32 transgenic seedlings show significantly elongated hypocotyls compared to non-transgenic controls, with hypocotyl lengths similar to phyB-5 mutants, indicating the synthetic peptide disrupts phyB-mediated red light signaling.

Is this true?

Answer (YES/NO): NO